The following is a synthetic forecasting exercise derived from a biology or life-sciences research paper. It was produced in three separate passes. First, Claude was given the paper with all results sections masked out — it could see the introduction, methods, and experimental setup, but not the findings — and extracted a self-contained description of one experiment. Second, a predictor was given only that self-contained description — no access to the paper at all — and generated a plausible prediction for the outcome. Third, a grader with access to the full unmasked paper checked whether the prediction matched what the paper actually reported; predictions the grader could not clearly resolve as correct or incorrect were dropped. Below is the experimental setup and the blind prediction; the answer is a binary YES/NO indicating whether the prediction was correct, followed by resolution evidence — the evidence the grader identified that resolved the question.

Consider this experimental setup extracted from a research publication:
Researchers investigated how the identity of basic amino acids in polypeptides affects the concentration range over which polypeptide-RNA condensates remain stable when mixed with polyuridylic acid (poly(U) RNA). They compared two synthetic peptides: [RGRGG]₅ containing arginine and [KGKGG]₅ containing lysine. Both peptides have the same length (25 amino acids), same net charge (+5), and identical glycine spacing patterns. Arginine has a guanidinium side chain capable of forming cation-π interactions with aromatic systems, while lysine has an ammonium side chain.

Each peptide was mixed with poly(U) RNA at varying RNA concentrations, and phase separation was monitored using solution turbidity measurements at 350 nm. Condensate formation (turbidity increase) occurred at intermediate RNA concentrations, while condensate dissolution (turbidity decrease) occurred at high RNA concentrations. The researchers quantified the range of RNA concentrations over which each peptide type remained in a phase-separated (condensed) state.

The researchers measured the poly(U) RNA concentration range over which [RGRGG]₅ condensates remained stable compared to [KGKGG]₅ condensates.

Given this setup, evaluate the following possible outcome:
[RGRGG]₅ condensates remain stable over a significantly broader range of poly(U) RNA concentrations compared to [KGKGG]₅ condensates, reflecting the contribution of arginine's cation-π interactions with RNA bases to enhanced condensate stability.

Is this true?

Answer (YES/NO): YES